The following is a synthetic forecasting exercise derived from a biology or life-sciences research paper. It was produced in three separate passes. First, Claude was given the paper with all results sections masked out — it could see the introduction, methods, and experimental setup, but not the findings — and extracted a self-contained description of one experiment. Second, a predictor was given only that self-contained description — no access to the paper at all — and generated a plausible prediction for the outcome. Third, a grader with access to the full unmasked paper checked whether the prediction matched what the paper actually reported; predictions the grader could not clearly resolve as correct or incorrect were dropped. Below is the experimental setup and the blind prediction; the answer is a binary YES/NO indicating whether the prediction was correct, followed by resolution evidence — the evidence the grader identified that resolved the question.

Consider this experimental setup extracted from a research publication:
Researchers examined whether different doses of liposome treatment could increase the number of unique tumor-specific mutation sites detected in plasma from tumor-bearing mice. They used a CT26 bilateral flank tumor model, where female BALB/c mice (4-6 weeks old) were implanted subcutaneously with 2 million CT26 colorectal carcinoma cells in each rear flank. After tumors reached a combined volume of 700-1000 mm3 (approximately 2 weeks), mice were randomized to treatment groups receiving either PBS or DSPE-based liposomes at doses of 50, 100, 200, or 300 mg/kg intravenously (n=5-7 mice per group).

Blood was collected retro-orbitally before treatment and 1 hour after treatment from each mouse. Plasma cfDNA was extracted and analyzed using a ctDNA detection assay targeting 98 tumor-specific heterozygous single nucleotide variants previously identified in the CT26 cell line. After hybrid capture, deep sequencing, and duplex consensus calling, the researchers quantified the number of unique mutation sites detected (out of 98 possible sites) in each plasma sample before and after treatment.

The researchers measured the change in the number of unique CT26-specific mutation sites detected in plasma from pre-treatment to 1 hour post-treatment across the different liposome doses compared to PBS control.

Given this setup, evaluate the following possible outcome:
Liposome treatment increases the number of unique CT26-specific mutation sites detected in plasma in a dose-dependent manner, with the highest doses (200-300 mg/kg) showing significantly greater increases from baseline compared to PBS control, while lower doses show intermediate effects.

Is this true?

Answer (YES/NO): NO